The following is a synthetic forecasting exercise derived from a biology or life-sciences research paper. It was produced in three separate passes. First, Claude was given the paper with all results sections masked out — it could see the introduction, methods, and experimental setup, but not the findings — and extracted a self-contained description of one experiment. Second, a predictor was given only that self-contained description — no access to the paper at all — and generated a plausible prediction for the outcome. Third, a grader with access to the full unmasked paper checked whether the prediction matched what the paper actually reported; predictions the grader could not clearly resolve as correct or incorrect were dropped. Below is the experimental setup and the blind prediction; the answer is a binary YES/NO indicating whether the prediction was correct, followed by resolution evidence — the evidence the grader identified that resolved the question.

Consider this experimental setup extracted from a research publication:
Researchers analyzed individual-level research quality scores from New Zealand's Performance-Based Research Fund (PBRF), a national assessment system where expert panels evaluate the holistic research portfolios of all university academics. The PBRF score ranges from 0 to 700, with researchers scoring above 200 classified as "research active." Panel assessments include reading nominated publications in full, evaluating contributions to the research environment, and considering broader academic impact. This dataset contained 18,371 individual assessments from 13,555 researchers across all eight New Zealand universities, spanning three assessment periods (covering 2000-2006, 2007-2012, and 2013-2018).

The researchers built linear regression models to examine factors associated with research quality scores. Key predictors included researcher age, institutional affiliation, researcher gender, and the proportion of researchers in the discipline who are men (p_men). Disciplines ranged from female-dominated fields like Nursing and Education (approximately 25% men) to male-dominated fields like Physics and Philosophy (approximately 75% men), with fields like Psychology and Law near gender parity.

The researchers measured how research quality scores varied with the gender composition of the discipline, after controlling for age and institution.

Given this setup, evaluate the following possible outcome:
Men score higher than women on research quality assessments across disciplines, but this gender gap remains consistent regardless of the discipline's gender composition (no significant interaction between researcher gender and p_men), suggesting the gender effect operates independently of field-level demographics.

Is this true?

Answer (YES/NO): NO